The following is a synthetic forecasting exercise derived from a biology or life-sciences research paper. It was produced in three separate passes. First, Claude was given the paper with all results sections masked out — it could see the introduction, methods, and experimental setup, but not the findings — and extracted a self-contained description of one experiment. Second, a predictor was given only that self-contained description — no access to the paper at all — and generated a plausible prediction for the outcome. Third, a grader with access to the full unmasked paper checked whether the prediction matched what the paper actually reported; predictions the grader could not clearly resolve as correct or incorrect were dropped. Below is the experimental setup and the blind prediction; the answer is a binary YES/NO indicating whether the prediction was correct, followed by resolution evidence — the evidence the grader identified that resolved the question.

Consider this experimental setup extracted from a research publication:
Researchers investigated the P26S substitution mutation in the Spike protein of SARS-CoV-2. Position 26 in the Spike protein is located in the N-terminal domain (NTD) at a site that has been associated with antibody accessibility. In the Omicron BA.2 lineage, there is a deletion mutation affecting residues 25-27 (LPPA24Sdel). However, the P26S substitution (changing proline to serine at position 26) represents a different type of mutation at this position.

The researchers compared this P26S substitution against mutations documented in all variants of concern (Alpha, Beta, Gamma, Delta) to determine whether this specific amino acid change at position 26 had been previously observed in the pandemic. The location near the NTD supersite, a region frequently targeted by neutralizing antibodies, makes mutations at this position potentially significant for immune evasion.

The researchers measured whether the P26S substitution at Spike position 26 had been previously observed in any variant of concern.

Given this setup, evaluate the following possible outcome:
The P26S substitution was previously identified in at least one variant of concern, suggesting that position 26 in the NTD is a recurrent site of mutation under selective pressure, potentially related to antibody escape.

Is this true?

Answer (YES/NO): YES